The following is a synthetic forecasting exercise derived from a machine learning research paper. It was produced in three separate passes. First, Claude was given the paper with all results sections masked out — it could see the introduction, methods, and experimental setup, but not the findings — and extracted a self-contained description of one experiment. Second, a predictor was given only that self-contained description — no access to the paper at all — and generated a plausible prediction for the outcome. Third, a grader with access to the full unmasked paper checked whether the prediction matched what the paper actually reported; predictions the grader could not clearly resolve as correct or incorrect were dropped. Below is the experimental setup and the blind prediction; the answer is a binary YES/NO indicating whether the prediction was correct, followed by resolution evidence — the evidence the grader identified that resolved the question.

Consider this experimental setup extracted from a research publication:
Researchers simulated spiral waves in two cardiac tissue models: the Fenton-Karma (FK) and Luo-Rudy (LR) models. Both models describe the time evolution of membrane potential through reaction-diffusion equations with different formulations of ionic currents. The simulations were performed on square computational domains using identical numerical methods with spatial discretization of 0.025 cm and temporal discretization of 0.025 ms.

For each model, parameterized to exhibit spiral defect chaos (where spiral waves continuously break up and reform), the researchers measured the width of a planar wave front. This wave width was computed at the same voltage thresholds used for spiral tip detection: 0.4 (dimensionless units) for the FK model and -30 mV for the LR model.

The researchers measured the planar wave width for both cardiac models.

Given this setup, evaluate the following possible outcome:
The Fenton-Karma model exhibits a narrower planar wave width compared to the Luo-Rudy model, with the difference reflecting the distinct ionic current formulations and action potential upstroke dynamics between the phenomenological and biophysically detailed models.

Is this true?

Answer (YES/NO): NO